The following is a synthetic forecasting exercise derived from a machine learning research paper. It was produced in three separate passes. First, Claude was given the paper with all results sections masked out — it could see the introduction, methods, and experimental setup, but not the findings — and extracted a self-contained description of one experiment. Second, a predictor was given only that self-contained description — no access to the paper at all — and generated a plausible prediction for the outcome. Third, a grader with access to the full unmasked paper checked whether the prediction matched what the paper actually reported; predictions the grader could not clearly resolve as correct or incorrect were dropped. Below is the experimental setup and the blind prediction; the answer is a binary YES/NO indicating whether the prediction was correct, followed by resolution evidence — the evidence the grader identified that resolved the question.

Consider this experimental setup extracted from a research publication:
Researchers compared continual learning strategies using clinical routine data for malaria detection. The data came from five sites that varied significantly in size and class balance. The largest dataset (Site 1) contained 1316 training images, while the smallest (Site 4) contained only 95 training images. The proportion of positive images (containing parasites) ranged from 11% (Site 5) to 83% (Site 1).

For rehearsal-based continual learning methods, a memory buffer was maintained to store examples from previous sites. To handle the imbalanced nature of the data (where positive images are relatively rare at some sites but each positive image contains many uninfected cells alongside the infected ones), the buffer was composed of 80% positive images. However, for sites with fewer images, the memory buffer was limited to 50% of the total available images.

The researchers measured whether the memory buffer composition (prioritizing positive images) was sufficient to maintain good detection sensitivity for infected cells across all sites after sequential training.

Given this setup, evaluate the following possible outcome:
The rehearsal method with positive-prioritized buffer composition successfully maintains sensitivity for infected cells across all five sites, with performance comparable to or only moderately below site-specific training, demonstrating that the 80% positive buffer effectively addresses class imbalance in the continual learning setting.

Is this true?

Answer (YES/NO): NO